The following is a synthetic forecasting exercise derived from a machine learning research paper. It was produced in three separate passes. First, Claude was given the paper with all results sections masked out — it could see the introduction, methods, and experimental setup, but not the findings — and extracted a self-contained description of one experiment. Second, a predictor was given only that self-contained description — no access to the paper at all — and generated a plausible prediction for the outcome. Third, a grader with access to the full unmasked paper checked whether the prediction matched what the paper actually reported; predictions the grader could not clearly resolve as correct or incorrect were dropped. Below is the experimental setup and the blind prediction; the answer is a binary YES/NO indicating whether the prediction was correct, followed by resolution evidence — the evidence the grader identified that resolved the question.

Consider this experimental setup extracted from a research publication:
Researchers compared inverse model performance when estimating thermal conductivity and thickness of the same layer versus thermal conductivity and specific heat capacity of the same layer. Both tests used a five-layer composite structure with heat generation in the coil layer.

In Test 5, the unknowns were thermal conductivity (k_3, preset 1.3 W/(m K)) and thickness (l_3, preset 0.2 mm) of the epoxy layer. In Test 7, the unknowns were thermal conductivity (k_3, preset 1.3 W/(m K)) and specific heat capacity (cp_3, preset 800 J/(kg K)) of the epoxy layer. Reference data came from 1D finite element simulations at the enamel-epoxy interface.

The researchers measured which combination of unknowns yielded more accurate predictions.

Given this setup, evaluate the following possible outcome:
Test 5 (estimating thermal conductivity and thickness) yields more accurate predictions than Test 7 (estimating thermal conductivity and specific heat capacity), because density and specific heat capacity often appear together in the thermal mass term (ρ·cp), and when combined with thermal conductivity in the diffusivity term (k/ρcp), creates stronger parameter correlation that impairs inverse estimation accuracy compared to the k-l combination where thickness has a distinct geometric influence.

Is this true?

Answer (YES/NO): NO